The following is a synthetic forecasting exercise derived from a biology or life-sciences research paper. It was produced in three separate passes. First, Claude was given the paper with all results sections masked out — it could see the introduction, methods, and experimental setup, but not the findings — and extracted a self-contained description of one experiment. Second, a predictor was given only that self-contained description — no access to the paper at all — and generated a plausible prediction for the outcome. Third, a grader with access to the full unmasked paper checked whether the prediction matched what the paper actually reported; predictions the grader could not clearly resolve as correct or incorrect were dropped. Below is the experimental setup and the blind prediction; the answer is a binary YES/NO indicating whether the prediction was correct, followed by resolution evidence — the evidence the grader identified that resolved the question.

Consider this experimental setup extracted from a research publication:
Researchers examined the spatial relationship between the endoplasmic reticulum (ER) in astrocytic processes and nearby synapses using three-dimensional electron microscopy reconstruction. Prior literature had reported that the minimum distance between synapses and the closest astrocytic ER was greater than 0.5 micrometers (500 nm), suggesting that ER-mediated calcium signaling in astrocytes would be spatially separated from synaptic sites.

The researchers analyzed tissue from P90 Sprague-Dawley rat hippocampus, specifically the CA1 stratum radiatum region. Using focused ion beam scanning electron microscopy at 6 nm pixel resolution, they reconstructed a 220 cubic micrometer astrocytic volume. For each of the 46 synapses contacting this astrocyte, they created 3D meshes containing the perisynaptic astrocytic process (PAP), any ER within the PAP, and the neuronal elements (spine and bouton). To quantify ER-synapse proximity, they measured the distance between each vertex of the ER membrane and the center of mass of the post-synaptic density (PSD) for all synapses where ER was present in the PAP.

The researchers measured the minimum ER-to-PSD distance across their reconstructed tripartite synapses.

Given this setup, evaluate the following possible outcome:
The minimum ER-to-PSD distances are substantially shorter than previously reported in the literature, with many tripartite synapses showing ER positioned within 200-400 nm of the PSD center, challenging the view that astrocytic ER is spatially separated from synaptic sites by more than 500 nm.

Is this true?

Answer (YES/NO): YES